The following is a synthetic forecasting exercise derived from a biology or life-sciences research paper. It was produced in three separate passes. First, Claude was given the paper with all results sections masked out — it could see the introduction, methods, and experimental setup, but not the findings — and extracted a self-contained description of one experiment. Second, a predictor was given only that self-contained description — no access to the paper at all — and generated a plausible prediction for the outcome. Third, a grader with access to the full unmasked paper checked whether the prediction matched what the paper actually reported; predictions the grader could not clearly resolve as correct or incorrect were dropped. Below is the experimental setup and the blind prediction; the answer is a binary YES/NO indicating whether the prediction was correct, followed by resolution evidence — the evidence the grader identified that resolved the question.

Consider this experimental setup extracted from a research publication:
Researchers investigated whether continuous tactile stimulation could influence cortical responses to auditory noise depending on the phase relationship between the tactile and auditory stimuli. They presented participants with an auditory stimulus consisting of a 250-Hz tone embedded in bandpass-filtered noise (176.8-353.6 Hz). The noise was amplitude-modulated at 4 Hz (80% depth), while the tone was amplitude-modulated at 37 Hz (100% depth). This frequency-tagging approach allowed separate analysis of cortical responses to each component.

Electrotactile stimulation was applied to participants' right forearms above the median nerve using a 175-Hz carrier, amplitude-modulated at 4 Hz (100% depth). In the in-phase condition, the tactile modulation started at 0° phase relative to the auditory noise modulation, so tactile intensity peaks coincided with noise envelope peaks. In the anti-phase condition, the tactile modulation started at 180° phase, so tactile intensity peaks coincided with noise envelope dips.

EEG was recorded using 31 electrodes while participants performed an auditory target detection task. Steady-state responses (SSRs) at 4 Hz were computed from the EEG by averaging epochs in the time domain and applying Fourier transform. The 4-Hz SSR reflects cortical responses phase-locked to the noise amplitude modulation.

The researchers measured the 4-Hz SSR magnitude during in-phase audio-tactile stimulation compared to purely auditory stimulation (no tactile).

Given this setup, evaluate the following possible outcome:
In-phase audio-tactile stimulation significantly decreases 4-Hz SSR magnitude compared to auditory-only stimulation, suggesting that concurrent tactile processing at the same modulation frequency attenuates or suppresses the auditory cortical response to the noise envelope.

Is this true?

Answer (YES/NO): NO